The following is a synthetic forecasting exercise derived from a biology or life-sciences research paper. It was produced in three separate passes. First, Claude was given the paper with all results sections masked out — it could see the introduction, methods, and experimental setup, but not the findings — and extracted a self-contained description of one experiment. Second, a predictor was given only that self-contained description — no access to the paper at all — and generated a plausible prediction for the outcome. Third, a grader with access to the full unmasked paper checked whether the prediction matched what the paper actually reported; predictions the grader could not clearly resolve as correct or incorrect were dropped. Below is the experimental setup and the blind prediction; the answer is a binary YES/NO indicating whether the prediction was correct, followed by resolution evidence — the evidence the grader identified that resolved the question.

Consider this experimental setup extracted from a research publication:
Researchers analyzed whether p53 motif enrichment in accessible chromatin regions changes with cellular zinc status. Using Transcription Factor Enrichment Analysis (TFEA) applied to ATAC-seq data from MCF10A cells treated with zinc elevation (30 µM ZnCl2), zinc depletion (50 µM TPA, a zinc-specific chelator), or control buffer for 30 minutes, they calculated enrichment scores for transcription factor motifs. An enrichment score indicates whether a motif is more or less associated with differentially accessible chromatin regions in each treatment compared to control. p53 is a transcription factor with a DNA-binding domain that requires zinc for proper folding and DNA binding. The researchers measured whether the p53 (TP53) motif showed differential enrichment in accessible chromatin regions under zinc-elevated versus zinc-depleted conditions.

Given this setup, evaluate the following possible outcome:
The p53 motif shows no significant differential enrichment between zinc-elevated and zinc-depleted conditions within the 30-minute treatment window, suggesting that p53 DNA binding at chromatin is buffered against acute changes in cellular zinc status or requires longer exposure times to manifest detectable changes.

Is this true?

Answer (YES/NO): NO